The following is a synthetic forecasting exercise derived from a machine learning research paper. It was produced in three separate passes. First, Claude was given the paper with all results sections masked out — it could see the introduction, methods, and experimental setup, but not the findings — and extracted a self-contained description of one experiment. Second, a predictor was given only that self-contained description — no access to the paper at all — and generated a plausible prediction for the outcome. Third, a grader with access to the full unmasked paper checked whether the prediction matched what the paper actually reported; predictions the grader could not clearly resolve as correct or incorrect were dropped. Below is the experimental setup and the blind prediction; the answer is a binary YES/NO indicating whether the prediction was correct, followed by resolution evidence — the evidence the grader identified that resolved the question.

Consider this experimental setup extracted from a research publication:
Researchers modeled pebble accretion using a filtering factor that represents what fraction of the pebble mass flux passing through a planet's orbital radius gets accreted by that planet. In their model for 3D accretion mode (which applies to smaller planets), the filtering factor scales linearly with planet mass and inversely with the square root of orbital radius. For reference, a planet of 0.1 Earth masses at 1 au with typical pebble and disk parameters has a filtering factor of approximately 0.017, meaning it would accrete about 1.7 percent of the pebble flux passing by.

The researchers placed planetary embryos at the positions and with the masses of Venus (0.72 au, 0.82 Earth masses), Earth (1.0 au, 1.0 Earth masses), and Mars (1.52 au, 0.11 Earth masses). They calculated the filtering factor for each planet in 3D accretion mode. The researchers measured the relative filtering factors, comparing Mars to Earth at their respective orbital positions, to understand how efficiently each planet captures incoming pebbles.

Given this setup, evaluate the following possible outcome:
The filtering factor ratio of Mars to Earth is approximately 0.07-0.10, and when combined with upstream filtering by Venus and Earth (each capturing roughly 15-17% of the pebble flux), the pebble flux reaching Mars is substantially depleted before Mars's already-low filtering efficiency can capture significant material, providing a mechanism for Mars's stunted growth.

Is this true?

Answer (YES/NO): NO